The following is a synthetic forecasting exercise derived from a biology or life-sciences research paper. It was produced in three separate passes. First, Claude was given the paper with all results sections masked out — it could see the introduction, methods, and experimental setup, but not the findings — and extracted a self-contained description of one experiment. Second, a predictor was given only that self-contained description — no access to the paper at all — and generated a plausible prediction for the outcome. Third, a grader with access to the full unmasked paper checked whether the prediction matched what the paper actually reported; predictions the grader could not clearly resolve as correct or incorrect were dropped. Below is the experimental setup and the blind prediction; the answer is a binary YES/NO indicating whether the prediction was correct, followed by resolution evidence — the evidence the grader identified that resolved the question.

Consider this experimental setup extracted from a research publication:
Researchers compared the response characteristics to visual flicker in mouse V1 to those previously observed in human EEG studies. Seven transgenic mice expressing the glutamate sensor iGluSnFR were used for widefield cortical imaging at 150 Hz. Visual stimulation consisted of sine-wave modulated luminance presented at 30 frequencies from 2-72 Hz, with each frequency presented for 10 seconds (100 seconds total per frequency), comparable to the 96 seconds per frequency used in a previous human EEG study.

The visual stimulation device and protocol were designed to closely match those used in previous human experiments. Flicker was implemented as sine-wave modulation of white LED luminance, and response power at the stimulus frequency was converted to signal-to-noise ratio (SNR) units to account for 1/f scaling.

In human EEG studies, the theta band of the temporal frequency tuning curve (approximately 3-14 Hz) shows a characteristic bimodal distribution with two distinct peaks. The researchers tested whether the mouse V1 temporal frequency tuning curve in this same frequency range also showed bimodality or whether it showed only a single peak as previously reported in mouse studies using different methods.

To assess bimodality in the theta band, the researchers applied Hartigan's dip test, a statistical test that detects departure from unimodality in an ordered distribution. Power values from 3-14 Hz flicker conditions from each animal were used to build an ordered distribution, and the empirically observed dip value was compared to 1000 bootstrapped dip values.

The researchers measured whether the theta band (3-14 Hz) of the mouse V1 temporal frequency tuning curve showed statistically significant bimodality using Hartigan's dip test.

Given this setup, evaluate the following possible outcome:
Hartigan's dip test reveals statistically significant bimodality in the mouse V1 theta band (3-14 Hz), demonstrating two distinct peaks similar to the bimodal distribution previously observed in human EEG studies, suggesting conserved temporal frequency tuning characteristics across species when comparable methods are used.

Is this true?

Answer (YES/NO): NO